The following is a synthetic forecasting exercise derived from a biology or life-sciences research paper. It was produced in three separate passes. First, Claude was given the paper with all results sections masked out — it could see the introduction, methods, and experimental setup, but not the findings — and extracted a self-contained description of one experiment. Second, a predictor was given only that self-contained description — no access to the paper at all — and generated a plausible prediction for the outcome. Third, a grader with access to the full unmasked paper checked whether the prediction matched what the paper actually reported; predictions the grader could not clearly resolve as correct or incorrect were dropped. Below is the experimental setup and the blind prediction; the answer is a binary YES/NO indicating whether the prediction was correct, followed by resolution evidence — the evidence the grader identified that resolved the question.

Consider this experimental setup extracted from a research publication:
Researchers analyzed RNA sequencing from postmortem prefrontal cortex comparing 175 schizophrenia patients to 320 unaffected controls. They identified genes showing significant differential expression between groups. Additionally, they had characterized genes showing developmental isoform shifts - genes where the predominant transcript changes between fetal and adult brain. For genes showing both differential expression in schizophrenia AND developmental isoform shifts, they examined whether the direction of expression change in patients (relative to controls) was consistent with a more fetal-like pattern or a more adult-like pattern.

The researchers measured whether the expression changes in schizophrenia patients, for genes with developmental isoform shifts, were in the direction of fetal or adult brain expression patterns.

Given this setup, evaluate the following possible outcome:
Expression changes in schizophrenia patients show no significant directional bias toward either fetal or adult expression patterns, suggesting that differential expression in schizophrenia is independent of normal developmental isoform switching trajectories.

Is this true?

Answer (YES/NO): NO